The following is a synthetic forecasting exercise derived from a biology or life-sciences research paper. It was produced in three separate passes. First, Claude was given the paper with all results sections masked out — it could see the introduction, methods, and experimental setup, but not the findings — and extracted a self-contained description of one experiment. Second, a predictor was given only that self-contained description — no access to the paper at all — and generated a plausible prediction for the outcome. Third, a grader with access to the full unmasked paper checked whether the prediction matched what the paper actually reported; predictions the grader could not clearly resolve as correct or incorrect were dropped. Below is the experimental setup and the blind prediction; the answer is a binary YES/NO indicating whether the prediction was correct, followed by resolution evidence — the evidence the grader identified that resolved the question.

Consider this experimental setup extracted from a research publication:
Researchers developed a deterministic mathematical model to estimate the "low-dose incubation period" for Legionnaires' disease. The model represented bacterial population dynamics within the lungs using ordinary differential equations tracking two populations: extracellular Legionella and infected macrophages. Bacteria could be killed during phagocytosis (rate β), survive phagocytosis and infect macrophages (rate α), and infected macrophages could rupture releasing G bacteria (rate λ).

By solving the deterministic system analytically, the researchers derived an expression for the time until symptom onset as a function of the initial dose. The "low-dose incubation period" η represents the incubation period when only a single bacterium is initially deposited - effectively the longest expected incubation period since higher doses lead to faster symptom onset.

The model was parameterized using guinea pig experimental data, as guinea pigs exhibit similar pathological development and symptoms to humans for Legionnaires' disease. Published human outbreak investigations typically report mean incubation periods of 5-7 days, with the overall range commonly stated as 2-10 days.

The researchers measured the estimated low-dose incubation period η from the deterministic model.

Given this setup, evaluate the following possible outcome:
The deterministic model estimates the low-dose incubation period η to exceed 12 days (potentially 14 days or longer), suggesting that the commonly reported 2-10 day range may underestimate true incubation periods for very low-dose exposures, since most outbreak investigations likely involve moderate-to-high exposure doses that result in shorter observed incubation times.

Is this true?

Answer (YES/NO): NO